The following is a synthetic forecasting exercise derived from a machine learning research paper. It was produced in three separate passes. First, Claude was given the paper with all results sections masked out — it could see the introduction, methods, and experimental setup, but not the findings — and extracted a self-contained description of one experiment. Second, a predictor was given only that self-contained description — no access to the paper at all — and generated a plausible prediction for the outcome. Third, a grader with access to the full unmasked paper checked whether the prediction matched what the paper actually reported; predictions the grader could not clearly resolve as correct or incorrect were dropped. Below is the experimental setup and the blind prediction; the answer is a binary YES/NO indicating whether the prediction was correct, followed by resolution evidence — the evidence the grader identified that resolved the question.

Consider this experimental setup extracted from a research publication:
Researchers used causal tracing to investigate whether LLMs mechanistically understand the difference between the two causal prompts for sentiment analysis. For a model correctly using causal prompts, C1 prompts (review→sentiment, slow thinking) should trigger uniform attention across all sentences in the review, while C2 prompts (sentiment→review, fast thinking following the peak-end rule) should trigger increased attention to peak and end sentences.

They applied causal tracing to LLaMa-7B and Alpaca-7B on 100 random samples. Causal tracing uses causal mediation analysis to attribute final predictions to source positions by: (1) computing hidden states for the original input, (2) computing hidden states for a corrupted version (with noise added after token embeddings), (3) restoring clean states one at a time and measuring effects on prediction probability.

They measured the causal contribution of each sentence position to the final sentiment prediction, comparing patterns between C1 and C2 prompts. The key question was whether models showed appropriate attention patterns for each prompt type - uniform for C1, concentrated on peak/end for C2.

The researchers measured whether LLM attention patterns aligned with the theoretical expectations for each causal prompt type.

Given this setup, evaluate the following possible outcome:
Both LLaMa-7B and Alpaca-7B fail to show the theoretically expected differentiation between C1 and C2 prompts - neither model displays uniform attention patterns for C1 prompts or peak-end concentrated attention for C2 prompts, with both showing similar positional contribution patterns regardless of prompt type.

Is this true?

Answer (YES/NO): NO